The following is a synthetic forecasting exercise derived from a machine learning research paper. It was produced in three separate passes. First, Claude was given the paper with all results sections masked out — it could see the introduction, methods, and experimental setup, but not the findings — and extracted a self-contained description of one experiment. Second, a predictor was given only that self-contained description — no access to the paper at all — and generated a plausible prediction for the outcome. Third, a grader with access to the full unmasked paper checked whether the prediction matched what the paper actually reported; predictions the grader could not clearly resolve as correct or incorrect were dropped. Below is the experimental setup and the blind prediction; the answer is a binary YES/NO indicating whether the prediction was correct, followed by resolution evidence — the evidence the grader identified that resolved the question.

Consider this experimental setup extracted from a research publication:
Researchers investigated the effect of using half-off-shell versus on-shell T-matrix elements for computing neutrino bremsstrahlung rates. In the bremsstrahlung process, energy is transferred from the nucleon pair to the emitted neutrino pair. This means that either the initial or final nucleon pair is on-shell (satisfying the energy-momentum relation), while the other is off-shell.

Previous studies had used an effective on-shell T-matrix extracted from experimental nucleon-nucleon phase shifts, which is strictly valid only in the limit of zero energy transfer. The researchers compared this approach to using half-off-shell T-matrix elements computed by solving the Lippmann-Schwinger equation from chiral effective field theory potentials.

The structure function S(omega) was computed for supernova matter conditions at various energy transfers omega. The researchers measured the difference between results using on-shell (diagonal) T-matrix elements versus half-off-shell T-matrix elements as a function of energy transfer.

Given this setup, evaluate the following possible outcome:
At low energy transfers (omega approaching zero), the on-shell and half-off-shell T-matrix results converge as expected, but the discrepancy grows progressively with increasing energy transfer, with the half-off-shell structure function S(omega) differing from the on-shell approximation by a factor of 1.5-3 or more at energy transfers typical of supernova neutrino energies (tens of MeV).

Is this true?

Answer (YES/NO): NO